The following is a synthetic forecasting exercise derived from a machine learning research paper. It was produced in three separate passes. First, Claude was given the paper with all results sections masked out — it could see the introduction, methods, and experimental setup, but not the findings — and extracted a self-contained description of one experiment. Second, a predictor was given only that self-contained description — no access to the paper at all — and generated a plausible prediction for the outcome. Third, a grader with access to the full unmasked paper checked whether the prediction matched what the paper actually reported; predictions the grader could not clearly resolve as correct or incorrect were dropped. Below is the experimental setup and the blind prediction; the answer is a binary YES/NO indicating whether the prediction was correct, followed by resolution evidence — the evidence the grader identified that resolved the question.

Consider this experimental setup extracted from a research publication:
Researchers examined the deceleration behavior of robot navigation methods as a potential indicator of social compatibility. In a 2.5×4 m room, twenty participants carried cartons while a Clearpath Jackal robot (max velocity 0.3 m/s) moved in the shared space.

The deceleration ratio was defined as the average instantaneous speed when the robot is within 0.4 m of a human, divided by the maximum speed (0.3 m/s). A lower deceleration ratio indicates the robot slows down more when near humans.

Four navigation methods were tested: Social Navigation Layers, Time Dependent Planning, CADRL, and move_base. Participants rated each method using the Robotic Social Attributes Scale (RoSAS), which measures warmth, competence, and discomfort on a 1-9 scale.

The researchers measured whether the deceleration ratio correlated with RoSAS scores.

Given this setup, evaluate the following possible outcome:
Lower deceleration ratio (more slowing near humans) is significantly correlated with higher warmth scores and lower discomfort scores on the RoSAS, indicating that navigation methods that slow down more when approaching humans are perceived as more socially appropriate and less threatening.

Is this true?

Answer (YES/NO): NO